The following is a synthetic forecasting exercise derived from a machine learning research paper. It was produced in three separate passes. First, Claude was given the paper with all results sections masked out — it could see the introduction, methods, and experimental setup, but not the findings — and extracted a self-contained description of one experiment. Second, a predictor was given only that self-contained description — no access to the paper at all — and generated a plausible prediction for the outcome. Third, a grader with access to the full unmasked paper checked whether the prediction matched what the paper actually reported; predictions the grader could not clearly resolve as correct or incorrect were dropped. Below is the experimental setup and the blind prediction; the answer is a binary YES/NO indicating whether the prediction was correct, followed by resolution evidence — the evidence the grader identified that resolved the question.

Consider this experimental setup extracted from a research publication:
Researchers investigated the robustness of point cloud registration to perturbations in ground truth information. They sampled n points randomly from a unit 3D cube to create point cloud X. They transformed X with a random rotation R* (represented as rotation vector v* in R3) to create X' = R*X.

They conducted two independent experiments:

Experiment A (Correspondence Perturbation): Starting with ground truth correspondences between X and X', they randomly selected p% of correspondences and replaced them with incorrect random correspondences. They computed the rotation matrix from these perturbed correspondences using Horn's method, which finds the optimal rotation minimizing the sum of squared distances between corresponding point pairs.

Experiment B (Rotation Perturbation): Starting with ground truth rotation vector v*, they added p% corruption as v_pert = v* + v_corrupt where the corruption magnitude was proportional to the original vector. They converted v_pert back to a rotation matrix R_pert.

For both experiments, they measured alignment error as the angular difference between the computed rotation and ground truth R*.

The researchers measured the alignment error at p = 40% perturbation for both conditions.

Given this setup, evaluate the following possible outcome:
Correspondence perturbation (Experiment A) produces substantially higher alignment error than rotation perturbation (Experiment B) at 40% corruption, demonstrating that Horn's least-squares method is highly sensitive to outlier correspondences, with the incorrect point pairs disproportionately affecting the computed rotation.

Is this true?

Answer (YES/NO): NO